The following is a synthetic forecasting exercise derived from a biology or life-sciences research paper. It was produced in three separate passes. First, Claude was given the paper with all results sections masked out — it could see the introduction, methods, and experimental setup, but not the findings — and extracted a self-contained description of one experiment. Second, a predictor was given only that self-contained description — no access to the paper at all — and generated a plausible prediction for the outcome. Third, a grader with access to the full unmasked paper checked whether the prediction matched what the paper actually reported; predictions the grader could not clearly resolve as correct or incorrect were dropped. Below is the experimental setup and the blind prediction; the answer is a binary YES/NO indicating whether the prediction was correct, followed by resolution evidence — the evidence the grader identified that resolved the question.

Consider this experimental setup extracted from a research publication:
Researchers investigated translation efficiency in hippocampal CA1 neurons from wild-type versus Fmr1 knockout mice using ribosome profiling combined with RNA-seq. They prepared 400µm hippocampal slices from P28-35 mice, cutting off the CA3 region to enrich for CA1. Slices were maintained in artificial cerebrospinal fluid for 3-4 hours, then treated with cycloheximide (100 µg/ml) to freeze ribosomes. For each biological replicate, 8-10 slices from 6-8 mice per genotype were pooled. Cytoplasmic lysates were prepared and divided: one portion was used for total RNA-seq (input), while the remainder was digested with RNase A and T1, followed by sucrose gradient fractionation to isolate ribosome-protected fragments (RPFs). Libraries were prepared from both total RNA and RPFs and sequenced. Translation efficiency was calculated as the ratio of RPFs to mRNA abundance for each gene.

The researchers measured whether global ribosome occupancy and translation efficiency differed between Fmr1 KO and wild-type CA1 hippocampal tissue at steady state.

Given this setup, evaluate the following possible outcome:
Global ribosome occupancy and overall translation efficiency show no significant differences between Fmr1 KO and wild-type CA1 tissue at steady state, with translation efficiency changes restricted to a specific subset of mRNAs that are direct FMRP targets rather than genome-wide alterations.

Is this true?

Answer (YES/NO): NO